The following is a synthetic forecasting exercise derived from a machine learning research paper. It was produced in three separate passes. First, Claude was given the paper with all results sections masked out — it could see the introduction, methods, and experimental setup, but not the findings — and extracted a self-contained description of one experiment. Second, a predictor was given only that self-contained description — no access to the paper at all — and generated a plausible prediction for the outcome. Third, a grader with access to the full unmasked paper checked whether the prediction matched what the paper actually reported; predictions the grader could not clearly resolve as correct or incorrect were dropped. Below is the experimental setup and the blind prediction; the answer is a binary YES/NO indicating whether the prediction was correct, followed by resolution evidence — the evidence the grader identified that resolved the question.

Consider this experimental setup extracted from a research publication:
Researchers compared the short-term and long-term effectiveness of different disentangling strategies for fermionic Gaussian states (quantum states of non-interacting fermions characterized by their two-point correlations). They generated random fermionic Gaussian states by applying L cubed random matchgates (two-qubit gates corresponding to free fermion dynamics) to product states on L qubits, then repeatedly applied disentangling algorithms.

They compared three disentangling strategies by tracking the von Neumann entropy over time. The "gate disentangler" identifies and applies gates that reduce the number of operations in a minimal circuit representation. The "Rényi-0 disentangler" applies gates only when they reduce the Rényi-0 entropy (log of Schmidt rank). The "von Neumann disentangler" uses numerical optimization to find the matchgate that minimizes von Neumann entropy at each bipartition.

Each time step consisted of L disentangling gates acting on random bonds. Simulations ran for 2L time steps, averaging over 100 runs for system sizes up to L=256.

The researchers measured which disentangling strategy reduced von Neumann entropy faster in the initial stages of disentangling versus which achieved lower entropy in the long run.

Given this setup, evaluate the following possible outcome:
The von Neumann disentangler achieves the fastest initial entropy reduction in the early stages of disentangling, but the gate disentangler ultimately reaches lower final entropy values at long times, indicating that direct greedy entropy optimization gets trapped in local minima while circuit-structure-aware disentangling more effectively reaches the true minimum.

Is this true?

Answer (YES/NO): YES